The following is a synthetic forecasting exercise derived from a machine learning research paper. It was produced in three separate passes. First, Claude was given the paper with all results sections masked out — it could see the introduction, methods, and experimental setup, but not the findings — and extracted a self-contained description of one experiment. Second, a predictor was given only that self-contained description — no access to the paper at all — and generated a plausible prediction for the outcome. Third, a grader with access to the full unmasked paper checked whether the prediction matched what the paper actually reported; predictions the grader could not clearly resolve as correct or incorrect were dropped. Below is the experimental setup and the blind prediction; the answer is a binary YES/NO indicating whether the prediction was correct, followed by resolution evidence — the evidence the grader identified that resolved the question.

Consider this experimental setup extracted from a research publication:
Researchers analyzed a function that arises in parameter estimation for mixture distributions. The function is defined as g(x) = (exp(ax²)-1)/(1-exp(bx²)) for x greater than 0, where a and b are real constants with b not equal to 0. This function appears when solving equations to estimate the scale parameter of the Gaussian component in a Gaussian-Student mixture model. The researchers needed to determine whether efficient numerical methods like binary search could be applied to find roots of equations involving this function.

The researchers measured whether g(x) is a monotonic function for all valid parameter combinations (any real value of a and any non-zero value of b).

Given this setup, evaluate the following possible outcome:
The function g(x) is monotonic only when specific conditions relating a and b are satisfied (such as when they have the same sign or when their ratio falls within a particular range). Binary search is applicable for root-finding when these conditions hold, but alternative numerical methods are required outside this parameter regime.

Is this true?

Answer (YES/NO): NO